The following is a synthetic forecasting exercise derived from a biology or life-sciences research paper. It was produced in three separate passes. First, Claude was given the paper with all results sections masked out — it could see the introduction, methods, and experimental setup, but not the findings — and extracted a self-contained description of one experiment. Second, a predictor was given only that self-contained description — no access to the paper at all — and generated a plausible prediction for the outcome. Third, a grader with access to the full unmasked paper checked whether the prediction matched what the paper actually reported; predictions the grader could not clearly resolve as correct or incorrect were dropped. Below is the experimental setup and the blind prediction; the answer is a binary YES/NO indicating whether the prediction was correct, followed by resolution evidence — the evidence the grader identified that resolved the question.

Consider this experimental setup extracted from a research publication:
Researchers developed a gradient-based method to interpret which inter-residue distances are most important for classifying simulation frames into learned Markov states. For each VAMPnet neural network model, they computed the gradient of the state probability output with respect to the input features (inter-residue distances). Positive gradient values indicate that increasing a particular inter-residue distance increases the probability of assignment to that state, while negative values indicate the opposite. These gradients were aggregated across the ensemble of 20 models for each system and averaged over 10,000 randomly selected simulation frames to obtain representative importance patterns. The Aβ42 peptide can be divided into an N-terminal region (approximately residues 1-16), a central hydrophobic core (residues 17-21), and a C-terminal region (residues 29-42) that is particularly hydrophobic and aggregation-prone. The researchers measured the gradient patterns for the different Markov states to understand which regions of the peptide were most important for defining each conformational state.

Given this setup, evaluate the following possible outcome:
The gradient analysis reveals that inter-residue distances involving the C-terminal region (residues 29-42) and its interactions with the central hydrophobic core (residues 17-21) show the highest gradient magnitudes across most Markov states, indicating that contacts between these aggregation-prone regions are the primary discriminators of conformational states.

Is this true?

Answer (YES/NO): NO